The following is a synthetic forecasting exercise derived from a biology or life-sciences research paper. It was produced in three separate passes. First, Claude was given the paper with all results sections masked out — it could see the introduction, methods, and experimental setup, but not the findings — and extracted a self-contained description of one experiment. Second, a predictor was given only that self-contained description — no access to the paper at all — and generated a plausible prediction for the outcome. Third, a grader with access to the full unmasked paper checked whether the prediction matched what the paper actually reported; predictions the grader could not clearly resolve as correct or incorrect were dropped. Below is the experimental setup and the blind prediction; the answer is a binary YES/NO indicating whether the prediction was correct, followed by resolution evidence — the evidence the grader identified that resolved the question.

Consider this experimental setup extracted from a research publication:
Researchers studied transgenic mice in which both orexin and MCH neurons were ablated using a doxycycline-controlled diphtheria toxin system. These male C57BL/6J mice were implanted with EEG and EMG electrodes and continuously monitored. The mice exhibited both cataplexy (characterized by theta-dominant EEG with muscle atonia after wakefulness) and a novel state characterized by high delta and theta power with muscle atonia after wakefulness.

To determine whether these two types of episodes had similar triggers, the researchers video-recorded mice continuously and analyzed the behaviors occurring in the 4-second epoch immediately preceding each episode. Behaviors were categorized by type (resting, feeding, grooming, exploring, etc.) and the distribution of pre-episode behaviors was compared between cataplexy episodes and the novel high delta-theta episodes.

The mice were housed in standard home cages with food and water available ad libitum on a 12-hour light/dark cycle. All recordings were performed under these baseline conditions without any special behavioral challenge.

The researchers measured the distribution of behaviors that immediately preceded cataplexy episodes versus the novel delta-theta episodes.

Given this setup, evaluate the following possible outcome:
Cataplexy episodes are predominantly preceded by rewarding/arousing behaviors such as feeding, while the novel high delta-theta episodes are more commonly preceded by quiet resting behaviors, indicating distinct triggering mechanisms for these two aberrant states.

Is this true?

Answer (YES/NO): NO